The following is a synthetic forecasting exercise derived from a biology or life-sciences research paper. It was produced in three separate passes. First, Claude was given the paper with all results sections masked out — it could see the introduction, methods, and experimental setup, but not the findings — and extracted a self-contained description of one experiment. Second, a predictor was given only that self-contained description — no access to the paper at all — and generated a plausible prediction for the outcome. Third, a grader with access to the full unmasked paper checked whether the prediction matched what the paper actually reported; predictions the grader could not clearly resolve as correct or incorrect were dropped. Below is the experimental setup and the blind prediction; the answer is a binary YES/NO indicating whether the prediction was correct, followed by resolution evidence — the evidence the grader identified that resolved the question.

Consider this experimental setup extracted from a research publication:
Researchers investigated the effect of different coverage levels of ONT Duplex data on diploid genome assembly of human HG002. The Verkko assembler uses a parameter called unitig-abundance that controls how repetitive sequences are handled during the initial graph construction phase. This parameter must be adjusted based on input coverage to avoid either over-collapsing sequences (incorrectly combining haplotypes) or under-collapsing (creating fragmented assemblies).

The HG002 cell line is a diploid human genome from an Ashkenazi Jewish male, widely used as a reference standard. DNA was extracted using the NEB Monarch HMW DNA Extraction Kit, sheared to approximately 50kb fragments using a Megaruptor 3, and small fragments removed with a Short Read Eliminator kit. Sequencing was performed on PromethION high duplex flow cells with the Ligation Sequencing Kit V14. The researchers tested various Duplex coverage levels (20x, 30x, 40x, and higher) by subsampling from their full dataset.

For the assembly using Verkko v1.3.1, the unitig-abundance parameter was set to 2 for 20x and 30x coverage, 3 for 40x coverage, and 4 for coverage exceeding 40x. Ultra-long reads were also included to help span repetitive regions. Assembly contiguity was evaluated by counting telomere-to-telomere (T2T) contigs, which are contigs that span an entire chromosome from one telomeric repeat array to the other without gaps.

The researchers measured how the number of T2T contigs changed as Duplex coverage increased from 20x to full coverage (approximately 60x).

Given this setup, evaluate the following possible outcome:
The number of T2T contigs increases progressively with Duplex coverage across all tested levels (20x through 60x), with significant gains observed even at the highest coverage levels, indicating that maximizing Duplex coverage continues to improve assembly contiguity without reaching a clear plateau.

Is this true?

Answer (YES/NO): NO